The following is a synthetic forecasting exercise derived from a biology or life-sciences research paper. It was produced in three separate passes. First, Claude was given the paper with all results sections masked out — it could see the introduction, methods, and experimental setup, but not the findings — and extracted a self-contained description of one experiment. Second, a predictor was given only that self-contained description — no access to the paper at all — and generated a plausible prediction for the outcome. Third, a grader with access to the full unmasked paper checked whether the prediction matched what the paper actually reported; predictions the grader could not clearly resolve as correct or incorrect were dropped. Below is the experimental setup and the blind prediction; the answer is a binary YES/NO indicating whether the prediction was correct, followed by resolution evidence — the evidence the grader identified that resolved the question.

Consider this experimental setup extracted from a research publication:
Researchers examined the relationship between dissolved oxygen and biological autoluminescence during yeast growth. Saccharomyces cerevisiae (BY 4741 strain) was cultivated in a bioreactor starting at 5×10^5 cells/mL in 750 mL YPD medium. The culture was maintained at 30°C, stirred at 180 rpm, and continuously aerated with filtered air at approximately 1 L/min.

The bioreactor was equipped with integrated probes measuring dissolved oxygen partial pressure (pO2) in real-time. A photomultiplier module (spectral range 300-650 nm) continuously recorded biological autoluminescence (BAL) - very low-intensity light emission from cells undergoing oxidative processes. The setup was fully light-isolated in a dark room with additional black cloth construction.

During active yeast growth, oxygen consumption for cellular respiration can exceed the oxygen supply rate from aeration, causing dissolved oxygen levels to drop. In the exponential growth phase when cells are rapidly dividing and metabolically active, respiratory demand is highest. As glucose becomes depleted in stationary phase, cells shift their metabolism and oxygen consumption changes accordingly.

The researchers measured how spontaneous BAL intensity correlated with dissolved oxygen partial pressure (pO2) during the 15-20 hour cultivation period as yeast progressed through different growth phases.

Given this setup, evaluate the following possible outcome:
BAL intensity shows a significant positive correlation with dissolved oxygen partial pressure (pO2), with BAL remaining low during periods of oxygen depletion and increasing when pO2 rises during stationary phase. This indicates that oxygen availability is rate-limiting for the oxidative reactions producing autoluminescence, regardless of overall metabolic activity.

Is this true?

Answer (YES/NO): NO